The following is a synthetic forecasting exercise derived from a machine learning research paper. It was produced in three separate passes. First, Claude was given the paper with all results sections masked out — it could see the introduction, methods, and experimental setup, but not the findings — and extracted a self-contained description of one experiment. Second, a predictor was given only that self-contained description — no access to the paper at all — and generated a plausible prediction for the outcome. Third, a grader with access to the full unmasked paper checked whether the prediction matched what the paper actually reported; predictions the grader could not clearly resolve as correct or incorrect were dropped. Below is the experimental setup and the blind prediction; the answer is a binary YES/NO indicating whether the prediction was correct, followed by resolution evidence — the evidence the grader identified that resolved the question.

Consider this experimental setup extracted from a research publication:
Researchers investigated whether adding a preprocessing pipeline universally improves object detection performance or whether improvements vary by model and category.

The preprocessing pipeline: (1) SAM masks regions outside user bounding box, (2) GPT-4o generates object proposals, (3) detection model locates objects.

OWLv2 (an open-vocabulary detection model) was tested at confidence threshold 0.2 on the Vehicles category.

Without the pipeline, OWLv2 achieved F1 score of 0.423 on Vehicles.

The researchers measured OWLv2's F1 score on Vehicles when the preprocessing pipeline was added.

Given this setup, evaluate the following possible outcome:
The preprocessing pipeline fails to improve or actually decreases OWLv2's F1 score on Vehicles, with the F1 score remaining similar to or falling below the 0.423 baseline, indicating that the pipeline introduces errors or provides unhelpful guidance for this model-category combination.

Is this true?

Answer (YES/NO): YES